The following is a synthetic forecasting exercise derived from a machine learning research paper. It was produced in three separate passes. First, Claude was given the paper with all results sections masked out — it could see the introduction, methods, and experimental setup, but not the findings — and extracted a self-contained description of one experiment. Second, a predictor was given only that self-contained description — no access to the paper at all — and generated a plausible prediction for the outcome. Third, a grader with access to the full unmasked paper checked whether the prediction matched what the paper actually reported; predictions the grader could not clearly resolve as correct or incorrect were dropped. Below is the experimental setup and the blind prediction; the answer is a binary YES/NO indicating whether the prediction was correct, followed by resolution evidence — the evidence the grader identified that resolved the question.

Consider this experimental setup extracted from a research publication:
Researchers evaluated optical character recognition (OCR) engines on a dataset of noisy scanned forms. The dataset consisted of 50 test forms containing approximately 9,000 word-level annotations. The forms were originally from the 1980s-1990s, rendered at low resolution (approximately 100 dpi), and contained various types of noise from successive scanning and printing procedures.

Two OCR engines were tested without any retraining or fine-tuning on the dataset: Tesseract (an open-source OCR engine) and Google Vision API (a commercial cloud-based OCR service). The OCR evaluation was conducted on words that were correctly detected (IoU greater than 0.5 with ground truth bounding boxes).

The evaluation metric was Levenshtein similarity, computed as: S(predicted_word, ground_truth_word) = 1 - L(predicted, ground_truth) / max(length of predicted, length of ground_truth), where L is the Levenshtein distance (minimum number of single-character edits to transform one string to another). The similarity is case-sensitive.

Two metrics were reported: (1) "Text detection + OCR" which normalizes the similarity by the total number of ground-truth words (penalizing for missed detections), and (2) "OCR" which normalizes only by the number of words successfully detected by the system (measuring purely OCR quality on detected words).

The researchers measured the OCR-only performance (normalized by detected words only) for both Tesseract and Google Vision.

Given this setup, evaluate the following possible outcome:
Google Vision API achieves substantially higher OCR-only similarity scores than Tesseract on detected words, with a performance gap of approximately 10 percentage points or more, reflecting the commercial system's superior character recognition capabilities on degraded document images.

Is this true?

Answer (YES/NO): YES